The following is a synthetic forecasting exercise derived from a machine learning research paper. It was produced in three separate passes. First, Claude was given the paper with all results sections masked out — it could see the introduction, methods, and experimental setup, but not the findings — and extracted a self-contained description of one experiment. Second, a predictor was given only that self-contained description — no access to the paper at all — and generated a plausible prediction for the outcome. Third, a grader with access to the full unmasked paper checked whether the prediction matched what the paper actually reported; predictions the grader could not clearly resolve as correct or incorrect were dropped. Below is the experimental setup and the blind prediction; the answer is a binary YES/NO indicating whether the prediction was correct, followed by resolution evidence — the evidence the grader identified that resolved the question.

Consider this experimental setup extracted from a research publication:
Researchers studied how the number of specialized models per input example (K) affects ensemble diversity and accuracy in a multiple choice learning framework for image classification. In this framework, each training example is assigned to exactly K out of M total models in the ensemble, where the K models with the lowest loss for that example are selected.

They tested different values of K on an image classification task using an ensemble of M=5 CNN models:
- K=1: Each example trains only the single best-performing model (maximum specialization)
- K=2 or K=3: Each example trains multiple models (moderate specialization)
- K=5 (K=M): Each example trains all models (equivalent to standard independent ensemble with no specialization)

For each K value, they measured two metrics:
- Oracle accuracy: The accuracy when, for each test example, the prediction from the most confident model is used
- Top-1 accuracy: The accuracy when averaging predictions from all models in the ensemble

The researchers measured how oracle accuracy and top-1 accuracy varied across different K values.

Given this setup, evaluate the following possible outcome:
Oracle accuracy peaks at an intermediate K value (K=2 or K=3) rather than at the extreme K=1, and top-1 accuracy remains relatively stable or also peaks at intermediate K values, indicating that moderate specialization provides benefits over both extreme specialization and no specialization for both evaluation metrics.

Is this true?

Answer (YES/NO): NO